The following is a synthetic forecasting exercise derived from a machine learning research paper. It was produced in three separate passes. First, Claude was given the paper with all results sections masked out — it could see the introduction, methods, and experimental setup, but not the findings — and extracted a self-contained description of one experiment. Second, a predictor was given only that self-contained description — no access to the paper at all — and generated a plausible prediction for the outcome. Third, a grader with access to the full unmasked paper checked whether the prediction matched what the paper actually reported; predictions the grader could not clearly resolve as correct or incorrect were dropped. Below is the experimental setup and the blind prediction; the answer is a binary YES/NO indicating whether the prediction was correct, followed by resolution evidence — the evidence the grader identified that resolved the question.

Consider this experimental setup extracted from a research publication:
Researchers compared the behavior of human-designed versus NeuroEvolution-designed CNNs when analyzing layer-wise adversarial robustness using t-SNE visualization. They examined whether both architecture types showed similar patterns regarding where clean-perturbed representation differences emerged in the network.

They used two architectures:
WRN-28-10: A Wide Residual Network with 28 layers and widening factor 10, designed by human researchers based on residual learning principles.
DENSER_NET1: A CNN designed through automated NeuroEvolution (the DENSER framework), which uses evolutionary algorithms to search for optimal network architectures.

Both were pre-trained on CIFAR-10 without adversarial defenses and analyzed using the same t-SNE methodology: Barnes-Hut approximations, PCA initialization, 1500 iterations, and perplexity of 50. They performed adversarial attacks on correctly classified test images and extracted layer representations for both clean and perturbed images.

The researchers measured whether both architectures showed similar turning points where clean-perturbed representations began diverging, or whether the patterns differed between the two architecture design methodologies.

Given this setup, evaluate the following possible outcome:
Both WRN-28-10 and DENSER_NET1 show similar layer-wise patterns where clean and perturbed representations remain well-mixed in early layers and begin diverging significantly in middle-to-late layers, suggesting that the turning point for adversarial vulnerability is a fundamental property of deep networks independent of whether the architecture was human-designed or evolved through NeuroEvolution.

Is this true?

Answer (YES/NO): YES